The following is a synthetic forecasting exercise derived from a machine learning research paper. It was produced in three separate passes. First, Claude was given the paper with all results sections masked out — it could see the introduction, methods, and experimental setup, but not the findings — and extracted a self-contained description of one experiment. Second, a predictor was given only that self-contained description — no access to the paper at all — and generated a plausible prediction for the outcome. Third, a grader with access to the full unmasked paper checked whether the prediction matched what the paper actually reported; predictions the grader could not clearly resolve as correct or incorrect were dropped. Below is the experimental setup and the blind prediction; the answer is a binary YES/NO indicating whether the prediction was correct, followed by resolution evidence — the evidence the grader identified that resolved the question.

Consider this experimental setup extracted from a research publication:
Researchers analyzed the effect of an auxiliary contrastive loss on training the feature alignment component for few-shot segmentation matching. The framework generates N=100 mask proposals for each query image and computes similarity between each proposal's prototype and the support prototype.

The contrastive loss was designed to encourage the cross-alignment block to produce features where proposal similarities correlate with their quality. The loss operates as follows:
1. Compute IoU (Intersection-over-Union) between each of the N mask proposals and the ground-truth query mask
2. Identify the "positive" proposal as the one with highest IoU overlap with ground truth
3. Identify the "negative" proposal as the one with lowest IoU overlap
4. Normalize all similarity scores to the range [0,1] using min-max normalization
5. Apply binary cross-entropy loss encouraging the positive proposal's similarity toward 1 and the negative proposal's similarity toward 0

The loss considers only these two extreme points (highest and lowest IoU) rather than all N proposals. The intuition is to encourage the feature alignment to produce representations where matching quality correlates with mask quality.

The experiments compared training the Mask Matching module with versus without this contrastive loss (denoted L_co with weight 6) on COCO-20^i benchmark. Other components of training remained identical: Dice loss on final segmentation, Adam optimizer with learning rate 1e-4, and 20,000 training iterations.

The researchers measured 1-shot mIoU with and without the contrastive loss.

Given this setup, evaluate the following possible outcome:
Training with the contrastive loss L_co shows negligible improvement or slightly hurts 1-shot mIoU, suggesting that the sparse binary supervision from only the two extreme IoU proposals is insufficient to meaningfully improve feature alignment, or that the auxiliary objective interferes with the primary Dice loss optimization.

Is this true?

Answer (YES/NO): NO